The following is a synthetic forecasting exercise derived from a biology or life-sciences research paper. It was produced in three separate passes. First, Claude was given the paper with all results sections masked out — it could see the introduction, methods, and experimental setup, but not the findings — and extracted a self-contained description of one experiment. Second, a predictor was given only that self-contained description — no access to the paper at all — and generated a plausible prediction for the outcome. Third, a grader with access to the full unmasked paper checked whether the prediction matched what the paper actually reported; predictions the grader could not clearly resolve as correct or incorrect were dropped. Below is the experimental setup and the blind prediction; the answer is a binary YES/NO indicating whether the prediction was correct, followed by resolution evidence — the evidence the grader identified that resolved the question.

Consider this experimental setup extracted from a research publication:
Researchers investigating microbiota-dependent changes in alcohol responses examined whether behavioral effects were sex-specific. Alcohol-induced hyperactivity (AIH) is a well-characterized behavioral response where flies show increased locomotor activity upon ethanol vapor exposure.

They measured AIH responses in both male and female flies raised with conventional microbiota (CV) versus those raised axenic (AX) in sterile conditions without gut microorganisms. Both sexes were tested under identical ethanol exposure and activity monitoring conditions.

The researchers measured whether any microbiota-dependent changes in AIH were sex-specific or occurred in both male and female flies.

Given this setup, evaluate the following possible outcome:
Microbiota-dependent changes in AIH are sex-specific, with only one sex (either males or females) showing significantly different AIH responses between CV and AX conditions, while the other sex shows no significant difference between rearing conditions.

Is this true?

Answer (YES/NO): YES